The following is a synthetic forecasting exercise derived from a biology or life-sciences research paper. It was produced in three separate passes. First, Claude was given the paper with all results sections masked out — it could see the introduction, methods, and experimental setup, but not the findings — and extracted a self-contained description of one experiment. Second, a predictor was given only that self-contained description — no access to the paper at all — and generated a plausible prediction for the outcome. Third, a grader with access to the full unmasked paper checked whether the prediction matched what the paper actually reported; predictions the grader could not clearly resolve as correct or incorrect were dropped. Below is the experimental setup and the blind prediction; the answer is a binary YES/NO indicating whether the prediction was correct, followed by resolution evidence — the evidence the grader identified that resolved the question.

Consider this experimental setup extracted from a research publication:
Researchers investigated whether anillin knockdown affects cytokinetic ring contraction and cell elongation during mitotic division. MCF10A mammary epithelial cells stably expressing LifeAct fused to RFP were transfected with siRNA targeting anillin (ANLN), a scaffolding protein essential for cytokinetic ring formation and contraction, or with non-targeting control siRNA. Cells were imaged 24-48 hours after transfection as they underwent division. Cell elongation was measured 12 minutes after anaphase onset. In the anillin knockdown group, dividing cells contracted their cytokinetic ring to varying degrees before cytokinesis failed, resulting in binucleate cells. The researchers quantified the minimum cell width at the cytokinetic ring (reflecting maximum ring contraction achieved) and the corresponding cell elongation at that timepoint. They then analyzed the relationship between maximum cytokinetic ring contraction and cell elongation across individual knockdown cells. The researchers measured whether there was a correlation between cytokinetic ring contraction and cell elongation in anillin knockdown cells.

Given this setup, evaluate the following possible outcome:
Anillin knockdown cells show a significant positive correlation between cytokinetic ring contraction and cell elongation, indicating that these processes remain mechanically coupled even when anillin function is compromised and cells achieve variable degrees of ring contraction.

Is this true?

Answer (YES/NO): YES